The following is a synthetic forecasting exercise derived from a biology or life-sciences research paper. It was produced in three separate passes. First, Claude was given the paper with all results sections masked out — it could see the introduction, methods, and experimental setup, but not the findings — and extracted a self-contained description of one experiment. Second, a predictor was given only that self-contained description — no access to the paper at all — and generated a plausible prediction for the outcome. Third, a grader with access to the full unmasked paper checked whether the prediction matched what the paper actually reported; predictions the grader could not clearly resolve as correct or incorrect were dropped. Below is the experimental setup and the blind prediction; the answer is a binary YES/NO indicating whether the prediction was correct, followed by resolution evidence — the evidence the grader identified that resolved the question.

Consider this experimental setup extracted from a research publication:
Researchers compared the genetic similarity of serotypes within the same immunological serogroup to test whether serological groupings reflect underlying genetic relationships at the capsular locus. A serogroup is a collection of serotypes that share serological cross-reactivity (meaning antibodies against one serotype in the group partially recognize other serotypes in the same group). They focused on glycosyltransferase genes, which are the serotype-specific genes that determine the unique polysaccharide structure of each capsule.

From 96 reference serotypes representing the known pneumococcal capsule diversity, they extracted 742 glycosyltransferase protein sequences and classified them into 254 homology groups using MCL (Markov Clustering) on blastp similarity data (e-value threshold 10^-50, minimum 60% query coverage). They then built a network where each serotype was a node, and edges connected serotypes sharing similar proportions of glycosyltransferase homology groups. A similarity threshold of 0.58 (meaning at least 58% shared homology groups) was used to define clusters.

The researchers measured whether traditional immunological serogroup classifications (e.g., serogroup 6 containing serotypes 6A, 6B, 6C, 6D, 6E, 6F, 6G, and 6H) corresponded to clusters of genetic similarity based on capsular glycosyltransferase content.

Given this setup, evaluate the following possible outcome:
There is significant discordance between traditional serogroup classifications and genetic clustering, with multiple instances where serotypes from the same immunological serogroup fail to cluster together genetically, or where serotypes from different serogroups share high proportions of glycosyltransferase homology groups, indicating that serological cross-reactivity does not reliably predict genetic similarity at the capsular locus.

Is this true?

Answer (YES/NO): NO